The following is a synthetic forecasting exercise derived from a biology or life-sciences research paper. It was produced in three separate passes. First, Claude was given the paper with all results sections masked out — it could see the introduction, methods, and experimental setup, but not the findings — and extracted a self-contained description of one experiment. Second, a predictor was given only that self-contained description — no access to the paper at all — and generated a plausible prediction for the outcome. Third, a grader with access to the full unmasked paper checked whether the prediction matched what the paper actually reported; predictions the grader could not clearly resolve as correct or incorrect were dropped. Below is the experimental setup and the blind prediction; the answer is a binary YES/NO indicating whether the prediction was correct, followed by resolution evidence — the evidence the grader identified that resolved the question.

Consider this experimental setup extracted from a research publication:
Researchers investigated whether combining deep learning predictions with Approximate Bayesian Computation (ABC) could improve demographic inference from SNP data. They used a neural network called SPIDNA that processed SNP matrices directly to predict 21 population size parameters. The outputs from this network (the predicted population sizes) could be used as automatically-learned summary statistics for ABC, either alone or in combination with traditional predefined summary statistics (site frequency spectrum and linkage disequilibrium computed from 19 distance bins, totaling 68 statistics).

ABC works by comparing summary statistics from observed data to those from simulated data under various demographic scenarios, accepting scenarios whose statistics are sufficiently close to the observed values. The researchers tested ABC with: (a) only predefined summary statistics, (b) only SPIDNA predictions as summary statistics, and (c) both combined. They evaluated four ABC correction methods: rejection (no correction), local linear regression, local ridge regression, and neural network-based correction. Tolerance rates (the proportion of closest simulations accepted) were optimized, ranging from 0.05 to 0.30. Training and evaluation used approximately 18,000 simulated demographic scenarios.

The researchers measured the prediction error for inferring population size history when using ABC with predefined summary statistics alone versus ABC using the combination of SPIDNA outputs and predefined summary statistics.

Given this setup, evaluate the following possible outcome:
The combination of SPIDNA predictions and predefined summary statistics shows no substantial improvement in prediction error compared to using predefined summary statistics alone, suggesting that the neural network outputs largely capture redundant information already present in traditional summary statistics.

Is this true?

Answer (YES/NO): NO